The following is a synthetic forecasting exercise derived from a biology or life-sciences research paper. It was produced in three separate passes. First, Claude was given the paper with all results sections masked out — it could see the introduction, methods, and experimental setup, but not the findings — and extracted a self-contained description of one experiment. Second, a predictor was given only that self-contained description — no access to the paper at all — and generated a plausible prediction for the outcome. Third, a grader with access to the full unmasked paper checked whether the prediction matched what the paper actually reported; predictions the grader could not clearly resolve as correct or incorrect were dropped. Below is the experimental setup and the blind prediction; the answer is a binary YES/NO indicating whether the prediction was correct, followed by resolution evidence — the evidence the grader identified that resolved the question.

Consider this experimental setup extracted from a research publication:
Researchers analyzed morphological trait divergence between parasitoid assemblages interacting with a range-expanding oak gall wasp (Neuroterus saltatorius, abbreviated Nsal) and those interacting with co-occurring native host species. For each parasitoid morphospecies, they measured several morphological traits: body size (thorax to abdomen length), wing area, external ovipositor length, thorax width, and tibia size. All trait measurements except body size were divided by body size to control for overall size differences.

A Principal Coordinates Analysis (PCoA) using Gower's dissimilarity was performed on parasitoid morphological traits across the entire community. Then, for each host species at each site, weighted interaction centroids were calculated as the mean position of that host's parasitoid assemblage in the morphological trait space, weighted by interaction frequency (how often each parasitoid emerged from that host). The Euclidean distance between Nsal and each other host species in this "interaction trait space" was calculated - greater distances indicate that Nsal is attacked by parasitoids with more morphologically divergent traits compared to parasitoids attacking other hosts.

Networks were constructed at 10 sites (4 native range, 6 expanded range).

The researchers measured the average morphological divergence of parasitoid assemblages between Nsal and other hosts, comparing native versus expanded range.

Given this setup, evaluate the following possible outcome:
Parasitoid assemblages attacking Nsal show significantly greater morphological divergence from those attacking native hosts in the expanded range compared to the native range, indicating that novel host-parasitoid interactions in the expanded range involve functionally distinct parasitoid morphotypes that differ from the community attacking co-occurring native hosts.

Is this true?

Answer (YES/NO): NO